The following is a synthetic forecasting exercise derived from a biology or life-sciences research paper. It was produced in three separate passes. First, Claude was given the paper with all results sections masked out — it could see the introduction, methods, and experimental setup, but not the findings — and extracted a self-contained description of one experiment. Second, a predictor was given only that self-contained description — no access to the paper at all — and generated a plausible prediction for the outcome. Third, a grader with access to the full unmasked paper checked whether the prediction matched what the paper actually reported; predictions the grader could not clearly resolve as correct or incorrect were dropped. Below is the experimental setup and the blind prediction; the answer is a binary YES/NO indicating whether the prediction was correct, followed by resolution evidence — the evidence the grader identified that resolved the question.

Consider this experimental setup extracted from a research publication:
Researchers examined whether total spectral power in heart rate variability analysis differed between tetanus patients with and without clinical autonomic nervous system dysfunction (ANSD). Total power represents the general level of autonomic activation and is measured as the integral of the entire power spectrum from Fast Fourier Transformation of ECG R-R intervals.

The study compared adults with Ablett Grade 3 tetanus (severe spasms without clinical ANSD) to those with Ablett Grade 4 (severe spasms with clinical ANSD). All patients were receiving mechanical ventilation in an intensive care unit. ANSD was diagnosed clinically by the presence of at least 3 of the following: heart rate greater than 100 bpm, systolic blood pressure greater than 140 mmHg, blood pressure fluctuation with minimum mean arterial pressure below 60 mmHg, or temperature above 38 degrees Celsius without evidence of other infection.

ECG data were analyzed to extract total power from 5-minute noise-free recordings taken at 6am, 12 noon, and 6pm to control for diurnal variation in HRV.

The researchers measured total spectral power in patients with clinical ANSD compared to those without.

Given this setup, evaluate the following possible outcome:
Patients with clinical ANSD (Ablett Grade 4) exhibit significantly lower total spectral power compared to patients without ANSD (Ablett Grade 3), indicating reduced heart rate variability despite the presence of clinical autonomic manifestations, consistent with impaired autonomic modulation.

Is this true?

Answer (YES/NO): YES